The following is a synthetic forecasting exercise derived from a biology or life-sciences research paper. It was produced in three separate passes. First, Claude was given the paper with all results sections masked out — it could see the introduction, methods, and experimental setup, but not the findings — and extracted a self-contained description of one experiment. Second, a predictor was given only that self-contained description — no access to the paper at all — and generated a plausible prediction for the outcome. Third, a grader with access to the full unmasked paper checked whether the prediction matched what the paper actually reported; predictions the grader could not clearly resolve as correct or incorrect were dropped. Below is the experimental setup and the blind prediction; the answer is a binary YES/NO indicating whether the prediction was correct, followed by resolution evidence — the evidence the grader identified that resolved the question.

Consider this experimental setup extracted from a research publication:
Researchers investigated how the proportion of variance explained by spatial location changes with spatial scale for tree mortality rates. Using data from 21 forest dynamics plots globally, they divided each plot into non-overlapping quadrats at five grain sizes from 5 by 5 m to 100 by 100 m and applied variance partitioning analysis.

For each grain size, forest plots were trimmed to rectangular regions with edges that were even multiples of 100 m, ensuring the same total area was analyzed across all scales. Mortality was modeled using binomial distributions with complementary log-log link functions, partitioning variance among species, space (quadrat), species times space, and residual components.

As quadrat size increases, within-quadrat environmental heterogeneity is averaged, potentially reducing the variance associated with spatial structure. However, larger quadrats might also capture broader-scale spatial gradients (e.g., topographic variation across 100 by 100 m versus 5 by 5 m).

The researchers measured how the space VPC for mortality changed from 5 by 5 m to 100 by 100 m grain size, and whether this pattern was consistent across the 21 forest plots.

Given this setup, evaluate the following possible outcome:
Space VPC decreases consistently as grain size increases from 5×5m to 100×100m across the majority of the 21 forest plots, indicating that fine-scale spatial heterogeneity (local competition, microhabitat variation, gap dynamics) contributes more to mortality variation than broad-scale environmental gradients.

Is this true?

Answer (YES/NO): YES